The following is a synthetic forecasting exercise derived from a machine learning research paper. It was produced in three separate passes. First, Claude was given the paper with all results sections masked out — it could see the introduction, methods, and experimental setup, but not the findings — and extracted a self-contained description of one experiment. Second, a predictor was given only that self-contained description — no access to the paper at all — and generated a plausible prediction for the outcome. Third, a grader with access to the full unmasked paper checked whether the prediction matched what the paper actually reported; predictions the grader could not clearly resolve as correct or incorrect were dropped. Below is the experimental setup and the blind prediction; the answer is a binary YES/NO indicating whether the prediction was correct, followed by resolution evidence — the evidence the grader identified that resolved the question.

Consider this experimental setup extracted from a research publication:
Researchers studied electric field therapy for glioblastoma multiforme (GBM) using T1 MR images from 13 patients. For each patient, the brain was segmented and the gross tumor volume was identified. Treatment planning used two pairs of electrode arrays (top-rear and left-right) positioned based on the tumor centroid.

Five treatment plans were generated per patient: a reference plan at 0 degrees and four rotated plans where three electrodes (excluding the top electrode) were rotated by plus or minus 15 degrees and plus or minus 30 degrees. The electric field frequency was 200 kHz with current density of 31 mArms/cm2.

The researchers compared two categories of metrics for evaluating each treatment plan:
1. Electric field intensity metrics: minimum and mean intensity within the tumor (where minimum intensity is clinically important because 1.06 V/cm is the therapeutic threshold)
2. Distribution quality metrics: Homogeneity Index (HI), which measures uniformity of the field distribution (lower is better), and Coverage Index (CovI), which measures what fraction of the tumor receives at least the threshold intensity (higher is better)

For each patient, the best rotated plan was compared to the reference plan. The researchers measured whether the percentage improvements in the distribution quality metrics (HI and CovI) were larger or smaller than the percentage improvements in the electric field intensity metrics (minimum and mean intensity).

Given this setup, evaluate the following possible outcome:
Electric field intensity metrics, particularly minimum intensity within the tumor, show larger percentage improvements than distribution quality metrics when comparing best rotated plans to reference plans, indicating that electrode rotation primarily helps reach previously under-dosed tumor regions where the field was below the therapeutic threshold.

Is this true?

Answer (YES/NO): NO